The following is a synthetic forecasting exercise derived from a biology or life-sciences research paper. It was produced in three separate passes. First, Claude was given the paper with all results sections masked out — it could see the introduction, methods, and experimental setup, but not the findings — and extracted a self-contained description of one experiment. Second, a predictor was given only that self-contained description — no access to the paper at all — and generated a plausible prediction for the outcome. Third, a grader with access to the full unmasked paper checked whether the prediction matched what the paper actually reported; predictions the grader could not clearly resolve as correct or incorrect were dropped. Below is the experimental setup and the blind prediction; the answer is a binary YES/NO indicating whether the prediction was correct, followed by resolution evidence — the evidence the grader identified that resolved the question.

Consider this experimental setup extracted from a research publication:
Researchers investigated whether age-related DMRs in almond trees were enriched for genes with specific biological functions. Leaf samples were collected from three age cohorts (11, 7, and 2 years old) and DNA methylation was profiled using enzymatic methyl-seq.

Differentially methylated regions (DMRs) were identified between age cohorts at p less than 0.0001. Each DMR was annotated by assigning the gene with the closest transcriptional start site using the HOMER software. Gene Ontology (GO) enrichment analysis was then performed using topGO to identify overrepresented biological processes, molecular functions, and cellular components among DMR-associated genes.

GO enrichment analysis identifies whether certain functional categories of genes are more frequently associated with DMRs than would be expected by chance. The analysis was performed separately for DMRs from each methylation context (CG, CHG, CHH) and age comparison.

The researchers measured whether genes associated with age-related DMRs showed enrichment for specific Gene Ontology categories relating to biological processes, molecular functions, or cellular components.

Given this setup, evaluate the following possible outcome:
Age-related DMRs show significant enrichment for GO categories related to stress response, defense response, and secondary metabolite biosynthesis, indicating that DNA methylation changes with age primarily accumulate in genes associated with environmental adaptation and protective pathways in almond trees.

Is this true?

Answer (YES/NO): NO